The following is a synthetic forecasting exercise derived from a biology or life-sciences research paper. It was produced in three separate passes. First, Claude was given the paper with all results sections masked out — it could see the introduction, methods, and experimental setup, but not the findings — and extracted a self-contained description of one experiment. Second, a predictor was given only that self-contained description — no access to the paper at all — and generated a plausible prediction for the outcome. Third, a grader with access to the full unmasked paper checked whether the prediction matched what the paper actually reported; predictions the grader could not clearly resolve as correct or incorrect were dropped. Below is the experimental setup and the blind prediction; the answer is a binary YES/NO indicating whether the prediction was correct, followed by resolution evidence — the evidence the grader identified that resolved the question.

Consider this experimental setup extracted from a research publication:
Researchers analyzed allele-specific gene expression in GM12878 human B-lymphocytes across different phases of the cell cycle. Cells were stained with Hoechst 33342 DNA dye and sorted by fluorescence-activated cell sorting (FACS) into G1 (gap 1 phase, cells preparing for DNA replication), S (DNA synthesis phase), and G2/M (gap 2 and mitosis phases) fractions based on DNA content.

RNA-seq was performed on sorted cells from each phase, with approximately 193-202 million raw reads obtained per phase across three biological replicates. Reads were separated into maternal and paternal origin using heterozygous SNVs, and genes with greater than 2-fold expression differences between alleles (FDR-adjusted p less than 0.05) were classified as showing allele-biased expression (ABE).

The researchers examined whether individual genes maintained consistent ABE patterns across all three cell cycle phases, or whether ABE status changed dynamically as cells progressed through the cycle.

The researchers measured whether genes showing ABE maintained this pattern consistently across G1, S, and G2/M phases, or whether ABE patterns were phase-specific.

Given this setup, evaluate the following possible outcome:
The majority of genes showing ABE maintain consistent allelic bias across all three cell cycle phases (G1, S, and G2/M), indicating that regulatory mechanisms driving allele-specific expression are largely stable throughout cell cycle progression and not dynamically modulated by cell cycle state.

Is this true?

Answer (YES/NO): YES